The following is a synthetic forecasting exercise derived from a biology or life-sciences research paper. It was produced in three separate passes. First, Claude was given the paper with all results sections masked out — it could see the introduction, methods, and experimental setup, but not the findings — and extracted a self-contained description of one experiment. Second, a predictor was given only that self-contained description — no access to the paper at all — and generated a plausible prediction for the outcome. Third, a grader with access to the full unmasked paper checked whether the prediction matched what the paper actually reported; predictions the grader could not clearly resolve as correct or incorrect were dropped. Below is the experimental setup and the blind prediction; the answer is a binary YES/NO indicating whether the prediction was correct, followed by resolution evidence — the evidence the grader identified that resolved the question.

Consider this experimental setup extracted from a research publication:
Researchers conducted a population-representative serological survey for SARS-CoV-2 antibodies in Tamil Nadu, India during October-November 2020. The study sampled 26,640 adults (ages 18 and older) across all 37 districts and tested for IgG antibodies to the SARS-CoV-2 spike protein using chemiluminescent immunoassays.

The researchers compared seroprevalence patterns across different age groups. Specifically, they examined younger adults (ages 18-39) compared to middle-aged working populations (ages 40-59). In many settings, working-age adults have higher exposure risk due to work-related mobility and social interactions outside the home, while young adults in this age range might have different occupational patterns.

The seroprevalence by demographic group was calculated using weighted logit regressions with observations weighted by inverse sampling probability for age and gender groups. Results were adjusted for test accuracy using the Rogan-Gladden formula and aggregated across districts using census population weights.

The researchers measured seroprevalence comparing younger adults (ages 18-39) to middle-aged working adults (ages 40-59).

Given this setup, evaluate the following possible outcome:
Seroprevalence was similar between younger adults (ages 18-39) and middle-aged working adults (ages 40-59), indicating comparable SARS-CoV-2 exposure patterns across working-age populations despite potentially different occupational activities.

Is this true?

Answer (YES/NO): NO